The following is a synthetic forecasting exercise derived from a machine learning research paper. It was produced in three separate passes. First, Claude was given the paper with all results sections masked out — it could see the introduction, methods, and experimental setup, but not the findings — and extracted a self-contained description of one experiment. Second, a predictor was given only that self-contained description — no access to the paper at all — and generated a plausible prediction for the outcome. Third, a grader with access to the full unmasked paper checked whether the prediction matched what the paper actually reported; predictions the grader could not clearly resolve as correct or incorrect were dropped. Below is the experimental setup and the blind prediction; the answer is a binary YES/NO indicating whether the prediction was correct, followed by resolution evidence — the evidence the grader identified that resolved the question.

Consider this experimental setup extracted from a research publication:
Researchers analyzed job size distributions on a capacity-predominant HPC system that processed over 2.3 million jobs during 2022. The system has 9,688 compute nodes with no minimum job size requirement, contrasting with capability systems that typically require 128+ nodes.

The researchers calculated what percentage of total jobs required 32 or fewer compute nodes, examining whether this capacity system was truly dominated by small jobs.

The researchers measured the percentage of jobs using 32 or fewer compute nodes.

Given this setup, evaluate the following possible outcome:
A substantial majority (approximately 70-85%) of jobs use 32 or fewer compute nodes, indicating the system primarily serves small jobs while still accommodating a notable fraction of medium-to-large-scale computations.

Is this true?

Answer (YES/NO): NO